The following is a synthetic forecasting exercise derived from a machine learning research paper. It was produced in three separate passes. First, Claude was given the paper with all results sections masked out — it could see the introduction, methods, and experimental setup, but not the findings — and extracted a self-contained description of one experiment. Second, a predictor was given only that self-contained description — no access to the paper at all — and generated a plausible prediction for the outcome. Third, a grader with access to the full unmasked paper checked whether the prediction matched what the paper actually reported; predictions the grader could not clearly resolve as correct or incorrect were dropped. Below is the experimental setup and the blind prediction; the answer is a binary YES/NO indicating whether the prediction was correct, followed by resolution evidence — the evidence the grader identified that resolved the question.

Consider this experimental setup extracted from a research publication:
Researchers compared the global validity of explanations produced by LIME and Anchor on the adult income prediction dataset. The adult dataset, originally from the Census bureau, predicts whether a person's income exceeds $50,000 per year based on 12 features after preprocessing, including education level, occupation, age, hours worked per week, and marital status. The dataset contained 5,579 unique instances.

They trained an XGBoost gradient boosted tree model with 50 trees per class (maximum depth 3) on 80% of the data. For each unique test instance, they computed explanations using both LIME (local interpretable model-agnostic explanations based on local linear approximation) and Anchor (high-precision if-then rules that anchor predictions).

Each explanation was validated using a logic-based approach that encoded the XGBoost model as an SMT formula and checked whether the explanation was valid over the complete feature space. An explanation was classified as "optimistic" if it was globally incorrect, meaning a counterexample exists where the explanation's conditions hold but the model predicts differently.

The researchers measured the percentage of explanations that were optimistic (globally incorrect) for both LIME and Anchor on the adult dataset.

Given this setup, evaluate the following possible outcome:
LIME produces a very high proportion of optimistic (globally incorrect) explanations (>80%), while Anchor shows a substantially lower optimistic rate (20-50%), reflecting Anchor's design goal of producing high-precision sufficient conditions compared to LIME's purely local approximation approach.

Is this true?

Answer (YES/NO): NO